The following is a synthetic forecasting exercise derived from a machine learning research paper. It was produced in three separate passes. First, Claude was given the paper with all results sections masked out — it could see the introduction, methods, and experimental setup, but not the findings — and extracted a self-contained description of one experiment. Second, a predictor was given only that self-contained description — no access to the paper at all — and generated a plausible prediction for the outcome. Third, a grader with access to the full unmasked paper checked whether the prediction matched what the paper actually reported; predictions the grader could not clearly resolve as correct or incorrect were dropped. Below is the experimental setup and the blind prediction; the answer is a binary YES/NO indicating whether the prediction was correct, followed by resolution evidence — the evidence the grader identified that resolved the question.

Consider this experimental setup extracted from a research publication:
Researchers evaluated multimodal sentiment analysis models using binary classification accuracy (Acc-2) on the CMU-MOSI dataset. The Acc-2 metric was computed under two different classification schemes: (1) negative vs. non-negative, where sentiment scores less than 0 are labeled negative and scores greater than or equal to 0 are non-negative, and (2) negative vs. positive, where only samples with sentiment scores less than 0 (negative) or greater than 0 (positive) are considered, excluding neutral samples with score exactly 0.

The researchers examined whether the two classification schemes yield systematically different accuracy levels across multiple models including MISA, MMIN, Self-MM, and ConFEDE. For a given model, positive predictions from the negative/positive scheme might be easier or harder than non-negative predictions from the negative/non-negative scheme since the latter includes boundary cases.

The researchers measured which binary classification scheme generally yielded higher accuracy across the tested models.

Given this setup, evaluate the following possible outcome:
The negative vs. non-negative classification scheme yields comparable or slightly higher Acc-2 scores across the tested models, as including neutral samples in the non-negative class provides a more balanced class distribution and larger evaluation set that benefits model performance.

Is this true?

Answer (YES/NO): NO